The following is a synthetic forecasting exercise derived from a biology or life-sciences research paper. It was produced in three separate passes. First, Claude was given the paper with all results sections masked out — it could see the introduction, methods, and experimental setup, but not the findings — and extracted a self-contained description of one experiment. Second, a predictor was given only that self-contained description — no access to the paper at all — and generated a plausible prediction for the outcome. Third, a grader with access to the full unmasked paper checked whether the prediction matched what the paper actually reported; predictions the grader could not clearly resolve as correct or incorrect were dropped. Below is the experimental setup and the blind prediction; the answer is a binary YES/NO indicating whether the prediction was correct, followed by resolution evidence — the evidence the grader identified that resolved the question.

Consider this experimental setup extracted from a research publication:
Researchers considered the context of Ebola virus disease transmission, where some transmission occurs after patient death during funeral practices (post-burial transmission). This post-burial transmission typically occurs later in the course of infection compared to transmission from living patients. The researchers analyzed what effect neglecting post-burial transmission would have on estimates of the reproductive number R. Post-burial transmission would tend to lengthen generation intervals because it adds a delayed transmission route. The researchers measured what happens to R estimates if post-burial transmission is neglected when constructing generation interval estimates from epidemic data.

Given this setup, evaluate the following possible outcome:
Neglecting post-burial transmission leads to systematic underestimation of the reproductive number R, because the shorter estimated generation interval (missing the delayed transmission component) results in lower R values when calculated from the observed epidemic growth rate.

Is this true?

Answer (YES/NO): YES